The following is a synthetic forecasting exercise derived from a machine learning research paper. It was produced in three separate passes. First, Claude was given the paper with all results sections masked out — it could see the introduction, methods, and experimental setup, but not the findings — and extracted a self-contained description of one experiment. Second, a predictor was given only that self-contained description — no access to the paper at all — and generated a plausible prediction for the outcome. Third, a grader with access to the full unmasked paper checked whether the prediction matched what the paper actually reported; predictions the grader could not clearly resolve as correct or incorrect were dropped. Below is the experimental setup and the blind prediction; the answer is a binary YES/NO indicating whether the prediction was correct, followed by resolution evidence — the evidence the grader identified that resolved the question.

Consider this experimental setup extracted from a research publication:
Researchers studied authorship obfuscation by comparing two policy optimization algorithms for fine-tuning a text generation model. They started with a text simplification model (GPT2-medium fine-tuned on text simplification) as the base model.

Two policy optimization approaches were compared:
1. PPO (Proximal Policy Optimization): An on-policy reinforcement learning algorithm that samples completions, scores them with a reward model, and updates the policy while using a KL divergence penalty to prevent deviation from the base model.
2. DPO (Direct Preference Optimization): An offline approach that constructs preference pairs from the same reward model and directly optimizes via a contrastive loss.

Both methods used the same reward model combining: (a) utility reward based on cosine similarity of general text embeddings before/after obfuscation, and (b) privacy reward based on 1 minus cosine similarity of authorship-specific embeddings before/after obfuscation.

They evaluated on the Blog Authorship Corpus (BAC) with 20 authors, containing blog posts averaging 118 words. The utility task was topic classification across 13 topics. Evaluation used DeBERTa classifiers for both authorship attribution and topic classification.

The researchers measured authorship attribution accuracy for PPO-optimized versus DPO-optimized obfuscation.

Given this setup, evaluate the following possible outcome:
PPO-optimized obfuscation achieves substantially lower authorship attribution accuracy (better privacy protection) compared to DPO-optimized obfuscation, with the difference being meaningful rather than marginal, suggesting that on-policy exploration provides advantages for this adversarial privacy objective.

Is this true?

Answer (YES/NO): NO